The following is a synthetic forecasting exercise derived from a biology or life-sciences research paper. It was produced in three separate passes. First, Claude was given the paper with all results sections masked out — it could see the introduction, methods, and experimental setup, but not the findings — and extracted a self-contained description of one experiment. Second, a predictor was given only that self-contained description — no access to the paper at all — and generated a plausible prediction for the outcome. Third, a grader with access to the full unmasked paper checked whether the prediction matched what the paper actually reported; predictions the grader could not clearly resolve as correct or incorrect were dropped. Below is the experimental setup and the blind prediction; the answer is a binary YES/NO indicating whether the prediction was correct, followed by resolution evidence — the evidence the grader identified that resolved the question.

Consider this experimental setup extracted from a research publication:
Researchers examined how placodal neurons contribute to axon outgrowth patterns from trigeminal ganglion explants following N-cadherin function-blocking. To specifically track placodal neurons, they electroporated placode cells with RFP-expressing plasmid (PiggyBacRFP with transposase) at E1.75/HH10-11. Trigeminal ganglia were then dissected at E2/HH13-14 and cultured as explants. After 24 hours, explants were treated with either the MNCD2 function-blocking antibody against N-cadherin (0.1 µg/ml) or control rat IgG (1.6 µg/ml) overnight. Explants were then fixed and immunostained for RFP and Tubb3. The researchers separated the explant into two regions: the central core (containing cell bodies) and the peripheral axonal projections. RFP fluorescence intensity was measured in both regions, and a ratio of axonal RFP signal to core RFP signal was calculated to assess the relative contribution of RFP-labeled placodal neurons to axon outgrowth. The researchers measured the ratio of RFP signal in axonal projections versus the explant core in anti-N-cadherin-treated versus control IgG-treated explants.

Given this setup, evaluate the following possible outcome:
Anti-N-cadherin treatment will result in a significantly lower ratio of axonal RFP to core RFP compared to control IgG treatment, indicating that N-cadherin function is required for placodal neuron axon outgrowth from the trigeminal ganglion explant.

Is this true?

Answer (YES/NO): YES